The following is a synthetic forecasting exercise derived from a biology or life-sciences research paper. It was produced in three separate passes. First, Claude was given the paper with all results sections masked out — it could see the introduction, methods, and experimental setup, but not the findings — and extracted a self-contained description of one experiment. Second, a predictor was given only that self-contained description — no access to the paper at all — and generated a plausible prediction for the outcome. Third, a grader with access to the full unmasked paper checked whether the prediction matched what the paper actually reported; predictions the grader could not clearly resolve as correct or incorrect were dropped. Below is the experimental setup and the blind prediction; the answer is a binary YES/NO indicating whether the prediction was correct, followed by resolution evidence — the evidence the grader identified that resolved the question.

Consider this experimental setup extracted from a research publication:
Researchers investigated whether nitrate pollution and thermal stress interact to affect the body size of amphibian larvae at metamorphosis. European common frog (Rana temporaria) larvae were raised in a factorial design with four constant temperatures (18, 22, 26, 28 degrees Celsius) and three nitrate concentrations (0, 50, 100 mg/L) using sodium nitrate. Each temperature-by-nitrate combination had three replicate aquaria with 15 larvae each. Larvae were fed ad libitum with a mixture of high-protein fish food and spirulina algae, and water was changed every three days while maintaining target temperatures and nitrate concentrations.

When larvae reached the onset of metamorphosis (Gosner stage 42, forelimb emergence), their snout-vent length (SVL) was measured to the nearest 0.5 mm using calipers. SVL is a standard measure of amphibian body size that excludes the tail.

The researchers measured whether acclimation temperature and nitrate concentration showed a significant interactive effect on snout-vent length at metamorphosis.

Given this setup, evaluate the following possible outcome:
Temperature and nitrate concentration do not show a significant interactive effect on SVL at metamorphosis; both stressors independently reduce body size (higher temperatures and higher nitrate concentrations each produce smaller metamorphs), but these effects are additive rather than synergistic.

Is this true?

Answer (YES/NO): NO